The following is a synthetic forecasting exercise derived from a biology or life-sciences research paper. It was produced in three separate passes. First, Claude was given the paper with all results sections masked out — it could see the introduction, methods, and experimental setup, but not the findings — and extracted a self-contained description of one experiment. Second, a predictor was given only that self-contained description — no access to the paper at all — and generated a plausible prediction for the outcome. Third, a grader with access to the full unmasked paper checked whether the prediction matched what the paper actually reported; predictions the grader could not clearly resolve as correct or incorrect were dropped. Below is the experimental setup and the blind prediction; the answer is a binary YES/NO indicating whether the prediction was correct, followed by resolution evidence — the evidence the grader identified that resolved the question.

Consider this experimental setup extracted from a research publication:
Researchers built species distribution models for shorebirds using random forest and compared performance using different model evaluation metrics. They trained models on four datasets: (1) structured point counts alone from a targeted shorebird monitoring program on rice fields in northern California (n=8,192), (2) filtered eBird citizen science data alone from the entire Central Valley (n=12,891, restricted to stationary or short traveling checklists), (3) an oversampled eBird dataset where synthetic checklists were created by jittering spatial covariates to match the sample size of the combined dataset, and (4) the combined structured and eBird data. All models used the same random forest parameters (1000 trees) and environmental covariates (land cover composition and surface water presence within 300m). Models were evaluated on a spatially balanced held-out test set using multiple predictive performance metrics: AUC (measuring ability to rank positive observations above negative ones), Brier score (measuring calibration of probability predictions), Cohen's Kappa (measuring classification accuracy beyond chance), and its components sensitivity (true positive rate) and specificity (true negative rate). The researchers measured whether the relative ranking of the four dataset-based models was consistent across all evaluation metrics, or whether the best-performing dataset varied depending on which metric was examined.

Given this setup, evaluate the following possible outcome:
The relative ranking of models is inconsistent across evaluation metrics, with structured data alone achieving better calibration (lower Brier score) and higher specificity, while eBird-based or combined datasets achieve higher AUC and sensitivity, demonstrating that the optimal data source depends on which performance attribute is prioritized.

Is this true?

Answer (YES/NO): NO